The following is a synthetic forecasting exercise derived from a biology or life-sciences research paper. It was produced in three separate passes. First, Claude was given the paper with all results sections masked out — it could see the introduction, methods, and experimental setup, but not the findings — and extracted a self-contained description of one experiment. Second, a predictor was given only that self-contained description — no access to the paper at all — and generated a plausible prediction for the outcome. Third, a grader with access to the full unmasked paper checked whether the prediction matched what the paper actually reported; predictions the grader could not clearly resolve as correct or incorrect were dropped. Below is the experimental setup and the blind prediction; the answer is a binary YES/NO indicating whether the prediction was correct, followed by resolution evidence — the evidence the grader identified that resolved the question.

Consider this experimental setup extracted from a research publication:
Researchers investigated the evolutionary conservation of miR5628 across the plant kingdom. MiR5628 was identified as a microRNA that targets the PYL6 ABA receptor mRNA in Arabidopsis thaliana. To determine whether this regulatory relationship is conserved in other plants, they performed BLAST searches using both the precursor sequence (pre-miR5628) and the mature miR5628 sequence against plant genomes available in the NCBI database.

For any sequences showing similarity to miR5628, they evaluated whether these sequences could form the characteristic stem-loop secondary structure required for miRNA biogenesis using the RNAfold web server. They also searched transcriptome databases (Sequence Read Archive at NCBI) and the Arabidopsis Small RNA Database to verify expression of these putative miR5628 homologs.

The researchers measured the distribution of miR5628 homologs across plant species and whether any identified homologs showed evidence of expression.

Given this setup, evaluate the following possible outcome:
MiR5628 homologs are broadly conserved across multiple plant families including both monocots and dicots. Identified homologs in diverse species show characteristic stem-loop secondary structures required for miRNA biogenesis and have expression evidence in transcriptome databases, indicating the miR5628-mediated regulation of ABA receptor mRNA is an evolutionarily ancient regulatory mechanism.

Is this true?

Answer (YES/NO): NO